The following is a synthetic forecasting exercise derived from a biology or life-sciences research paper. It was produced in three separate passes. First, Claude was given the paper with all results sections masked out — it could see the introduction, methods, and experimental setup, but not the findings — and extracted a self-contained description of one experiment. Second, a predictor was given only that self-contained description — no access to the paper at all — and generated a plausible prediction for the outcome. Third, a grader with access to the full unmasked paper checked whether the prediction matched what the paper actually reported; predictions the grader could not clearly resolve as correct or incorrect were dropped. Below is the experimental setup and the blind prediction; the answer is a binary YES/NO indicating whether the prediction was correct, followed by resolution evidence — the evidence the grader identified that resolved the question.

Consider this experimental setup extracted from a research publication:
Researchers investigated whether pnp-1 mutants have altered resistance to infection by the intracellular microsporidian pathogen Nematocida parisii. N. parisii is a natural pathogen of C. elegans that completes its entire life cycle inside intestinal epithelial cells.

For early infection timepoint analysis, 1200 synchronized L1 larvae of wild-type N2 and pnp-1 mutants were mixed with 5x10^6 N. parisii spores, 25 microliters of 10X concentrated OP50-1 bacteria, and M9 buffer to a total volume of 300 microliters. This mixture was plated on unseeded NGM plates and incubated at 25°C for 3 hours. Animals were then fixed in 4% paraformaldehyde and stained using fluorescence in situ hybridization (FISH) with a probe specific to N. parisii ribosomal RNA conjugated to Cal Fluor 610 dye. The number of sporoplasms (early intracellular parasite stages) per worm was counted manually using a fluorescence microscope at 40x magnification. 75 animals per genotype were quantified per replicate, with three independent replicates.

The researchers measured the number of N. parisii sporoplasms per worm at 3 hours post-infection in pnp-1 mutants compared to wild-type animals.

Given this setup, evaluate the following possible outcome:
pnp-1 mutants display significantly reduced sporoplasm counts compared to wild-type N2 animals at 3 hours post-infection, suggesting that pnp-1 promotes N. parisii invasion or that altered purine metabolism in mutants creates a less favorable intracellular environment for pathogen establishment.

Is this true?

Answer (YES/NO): YES